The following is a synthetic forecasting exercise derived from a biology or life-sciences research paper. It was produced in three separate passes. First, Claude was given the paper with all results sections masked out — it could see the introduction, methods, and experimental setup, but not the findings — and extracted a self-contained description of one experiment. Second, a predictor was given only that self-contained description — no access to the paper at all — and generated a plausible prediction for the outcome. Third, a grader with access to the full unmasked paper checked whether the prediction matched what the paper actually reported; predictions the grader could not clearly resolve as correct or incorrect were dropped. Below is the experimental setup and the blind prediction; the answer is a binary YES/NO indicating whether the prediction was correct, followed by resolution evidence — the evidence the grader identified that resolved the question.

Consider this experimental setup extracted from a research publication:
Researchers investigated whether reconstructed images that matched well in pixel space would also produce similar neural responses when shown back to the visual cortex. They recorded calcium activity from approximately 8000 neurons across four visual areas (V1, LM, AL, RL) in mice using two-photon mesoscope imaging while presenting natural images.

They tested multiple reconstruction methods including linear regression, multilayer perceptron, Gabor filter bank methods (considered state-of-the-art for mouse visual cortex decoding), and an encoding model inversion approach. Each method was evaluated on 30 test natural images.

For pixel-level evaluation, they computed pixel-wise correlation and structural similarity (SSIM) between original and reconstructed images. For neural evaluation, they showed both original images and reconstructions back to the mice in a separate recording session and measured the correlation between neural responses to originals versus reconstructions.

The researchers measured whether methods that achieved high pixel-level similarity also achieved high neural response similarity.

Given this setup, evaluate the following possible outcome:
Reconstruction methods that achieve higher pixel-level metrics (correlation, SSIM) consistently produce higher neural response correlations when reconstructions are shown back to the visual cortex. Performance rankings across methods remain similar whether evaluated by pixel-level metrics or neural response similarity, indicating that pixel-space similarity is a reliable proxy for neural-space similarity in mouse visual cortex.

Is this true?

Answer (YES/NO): NO